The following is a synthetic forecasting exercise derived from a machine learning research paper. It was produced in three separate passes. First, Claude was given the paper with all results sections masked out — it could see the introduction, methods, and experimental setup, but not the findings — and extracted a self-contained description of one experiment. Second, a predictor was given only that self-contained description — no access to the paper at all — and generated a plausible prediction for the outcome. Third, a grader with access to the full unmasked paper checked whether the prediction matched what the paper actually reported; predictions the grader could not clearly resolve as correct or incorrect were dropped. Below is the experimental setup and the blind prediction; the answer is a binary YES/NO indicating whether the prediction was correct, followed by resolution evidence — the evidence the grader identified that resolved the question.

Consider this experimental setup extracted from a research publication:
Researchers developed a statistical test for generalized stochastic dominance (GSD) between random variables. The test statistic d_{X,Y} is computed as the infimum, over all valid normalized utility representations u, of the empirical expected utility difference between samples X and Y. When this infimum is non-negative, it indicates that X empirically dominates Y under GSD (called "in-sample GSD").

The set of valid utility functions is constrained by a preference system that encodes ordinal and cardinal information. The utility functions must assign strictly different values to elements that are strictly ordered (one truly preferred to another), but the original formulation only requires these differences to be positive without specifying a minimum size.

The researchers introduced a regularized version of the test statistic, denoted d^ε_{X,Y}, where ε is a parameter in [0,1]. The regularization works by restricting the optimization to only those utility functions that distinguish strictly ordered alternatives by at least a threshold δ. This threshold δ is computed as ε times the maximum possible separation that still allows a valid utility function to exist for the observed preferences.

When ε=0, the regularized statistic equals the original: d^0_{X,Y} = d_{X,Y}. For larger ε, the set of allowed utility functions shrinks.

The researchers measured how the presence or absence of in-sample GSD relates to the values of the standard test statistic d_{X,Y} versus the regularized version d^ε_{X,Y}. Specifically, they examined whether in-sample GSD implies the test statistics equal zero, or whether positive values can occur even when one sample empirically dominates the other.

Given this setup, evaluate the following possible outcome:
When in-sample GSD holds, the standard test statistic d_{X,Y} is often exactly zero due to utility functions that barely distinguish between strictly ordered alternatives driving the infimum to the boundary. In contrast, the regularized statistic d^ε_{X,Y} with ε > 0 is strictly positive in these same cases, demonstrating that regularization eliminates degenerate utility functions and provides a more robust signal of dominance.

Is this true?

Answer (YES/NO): YES